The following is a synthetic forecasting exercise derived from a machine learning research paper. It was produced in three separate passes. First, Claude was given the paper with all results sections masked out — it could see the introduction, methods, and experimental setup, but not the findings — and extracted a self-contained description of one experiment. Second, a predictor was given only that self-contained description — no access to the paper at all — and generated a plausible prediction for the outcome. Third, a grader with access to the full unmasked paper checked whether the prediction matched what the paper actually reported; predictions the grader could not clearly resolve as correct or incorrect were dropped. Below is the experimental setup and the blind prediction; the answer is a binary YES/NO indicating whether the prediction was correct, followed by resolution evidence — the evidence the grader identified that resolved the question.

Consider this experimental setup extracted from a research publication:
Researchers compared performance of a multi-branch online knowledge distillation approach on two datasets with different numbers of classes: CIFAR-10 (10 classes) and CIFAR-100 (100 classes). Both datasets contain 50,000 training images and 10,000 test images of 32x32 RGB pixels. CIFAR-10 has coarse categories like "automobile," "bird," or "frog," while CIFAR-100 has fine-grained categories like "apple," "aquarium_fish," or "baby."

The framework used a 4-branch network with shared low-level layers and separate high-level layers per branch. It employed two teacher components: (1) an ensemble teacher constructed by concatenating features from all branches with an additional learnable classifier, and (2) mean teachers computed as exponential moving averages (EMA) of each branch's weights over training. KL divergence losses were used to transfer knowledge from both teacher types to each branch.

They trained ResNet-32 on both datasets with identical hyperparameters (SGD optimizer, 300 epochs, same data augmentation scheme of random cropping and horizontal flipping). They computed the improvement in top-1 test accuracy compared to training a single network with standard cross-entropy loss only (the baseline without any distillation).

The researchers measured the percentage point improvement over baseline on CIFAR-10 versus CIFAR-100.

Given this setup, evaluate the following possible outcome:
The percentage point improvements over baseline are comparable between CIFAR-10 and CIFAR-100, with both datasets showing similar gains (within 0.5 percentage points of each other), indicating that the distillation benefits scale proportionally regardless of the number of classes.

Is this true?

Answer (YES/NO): NO